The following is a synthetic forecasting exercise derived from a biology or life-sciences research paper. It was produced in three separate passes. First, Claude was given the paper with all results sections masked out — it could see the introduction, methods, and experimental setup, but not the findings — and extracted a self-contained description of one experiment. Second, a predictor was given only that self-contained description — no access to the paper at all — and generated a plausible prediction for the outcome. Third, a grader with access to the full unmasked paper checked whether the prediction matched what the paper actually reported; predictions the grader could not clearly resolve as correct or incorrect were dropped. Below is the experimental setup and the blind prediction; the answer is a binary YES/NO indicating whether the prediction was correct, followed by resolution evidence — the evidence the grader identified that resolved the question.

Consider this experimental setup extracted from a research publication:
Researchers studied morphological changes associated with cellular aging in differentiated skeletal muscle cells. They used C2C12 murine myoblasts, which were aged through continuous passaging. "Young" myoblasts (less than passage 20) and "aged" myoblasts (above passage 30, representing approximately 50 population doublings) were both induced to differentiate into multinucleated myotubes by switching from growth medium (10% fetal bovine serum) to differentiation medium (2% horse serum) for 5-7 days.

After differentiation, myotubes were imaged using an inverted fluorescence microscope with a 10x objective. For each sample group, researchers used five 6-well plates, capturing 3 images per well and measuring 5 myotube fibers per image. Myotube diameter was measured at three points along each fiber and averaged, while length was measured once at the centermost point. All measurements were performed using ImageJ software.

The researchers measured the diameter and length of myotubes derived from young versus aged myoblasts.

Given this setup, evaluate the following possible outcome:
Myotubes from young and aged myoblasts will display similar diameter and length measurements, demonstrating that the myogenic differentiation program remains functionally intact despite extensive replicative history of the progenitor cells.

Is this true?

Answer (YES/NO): NO